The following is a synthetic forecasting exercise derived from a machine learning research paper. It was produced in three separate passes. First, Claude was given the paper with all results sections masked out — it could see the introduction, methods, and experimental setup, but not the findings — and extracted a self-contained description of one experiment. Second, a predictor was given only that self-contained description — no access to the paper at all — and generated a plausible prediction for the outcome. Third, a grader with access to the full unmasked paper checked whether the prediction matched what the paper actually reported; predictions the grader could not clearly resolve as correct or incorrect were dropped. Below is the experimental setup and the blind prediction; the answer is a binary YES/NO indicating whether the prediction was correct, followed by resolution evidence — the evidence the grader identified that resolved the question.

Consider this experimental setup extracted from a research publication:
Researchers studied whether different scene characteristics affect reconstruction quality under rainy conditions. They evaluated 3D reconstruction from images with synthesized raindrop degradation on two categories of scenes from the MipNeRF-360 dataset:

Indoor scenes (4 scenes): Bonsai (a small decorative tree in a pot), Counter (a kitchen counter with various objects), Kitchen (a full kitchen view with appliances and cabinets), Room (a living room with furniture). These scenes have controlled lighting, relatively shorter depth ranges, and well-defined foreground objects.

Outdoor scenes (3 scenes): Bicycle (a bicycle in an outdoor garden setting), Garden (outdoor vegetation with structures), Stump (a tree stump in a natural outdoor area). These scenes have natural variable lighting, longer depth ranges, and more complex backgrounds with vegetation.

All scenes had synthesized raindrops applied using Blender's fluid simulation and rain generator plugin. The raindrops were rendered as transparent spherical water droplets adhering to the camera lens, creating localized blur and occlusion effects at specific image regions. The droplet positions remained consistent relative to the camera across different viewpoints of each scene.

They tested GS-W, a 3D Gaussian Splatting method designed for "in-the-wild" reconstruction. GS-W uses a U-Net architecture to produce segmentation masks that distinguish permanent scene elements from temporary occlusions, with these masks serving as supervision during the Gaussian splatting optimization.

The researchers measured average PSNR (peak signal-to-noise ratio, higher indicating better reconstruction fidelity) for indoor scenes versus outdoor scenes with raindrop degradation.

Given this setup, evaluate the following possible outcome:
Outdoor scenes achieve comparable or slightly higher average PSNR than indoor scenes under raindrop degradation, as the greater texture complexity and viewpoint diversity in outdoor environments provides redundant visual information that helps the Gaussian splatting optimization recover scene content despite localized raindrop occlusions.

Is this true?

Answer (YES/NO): NO